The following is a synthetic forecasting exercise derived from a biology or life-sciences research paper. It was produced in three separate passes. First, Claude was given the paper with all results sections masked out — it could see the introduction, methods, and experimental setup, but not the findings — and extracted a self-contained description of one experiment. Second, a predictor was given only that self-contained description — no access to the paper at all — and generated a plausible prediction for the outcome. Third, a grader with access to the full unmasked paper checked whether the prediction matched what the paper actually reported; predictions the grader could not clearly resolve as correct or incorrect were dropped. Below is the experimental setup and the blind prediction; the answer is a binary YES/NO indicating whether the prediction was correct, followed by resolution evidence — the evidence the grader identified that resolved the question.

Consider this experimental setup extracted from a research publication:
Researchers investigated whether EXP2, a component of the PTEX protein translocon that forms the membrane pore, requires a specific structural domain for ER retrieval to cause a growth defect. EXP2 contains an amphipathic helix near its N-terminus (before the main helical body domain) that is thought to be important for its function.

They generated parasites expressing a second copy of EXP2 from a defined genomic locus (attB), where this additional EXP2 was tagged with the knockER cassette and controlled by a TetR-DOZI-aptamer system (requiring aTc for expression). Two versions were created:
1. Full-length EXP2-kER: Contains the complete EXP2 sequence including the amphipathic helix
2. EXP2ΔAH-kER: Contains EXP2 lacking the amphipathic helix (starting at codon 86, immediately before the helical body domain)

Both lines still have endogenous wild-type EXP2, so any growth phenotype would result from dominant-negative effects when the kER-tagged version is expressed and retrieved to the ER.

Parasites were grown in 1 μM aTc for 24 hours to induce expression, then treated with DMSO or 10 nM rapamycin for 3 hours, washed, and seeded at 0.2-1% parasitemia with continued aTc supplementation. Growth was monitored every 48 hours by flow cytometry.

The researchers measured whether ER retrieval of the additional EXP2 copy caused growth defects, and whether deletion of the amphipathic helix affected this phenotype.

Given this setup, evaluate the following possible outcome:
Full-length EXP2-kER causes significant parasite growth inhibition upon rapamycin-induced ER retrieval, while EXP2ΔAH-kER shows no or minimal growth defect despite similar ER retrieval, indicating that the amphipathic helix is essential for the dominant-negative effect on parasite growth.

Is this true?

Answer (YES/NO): YES